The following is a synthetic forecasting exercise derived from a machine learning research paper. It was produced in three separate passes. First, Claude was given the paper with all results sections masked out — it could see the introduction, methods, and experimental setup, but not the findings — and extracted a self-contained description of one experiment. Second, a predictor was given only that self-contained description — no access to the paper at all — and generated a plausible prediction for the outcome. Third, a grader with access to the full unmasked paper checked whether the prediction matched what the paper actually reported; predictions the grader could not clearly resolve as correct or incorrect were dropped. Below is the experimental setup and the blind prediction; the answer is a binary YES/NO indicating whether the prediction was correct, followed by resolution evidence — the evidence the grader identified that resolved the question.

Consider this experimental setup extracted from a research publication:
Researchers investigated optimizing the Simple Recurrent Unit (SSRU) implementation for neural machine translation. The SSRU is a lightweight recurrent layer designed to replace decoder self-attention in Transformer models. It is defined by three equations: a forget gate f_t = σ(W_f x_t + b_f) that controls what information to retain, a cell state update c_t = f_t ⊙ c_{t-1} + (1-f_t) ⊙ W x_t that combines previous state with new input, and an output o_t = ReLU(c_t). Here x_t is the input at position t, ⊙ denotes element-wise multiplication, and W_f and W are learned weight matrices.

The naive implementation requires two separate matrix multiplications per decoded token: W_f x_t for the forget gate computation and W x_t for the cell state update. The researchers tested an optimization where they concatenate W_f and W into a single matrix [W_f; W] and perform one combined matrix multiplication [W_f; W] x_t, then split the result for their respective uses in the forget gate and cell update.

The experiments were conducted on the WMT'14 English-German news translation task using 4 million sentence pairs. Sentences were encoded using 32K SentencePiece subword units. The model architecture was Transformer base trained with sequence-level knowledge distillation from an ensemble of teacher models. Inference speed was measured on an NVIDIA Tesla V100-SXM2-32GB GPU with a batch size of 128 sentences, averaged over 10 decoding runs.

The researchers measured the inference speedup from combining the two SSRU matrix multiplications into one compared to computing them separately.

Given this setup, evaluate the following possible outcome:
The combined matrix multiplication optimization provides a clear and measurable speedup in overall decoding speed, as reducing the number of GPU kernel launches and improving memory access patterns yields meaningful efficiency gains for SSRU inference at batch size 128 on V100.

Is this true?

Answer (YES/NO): YES